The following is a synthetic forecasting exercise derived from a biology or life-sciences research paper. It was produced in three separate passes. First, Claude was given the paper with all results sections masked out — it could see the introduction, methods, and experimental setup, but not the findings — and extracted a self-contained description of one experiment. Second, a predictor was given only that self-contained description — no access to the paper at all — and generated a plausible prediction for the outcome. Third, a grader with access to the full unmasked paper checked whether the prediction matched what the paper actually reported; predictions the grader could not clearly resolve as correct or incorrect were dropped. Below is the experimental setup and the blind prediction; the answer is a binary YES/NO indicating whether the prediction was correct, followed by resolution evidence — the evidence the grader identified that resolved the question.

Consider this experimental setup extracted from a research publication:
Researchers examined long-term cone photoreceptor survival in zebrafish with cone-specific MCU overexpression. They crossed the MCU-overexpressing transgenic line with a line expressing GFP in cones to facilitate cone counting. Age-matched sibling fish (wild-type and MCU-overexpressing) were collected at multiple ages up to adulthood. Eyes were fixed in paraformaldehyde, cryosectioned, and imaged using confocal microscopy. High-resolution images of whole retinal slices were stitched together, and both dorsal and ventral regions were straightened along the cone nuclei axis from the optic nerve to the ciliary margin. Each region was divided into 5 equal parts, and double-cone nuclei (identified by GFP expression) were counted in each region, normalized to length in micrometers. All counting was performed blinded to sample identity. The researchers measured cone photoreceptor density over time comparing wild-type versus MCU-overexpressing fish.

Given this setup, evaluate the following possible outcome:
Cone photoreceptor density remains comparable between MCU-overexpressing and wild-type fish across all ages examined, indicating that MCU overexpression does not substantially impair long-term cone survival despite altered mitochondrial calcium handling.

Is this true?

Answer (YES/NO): NO